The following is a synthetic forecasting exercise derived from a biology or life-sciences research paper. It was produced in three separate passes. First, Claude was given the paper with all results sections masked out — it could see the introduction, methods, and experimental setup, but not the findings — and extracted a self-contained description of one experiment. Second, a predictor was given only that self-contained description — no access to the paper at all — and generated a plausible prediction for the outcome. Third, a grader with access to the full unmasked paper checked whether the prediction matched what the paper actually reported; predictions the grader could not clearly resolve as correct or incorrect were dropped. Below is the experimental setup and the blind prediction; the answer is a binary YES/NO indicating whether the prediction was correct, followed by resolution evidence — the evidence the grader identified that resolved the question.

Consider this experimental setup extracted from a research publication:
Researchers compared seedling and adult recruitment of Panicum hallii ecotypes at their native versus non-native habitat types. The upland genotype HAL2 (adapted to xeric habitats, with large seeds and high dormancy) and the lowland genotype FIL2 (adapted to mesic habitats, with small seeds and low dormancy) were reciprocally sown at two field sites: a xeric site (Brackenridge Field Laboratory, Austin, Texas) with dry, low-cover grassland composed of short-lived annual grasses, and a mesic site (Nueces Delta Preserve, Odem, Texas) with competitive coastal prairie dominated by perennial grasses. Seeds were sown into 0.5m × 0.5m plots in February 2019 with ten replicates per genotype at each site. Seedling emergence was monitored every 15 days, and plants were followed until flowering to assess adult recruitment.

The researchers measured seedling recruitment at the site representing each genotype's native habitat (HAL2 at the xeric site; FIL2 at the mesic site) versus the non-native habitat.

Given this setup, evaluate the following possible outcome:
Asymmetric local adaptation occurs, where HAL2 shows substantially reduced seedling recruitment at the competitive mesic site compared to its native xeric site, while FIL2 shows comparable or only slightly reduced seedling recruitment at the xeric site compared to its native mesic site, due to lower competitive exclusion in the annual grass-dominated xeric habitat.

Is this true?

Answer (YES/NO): YES